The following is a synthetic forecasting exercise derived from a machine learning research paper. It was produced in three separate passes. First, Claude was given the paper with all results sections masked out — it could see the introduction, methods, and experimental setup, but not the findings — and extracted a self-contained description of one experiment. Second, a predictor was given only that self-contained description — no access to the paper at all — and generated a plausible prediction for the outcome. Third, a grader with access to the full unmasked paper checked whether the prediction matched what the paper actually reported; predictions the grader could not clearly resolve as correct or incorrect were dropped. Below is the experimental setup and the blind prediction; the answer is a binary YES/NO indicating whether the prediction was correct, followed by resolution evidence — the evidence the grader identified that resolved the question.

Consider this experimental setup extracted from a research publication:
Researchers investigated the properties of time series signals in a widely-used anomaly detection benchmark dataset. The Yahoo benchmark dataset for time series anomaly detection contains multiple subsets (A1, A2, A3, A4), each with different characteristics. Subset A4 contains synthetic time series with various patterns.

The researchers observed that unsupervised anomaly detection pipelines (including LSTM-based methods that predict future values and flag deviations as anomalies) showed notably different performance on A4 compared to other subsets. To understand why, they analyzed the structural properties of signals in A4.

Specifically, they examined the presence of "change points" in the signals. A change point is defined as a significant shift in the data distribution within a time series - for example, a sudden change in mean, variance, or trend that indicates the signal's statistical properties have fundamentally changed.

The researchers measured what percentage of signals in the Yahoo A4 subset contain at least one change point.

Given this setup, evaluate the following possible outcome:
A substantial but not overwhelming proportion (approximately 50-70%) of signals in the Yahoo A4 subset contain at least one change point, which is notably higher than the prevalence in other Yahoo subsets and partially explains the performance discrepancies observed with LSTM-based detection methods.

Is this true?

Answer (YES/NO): NO